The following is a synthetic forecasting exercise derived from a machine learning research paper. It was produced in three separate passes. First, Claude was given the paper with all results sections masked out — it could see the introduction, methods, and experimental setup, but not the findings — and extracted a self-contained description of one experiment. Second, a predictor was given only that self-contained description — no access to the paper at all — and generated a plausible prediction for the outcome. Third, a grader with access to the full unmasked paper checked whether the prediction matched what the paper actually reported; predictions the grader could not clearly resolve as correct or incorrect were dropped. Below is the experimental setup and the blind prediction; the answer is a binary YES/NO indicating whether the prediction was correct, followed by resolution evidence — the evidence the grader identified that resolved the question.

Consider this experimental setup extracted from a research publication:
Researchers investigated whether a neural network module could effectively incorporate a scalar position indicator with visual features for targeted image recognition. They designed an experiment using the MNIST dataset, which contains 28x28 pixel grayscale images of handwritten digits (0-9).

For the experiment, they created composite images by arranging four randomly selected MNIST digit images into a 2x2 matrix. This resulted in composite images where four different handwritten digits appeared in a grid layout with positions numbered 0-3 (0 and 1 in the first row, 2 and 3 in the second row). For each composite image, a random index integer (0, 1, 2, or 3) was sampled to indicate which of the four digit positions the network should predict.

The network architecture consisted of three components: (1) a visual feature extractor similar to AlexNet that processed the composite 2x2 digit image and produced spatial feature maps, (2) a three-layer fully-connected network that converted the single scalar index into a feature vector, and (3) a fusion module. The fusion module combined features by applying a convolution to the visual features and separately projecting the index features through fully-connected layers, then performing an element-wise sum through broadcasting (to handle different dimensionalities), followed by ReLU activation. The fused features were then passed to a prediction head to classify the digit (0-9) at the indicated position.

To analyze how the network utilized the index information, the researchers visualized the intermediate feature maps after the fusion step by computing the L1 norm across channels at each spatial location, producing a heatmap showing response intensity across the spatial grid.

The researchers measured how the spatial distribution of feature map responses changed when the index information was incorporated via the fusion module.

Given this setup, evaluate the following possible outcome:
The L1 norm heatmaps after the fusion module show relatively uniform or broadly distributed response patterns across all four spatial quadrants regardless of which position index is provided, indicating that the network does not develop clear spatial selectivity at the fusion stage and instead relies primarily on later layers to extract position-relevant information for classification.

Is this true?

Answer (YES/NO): NO